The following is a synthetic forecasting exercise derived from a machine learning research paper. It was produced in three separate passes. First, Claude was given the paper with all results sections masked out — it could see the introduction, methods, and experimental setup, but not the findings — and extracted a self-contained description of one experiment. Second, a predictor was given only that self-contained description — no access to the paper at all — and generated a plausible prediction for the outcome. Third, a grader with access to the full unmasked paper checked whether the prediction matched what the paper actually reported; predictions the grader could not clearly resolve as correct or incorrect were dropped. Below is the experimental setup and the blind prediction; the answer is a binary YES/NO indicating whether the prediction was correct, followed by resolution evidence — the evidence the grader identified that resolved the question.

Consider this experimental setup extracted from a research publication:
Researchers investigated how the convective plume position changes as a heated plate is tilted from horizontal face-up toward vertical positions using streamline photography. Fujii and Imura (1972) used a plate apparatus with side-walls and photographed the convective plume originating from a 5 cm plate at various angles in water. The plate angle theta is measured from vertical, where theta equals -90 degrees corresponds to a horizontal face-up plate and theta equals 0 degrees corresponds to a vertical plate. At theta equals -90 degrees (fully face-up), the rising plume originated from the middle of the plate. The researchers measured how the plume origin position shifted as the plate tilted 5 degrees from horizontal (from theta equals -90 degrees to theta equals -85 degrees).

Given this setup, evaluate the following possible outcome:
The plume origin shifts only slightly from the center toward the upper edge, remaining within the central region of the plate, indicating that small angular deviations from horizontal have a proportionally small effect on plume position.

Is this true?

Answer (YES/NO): YES